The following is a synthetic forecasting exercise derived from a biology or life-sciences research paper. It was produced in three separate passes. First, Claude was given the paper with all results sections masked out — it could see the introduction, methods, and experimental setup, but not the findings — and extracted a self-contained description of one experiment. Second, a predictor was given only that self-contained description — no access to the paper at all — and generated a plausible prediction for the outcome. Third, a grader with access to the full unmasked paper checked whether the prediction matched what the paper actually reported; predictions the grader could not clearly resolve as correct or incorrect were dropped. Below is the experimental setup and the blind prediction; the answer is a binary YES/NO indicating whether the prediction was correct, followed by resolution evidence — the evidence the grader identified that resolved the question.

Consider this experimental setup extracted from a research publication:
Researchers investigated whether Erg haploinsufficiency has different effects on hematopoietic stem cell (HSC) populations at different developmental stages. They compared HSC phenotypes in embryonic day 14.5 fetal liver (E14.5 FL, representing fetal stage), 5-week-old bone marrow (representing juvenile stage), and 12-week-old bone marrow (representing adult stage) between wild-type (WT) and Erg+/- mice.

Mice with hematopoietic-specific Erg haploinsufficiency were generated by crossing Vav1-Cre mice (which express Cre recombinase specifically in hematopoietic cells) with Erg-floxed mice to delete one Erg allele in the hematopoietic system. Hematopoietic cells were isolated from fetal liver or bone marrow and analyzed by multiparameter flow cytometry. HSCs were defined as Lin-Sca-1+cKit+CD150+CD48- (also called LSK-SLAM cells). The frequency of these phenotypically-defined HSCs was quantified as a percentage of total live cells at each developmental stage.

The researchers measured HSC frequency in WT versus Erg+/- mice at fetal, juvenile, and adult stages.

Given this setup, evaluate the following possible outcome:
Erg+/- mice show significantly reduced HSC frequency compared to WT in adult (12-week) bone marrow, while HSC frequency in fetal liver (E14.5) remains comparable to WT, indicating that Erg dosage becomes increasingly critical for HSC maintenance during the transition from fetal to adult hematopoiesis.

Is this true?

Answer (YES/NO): NO